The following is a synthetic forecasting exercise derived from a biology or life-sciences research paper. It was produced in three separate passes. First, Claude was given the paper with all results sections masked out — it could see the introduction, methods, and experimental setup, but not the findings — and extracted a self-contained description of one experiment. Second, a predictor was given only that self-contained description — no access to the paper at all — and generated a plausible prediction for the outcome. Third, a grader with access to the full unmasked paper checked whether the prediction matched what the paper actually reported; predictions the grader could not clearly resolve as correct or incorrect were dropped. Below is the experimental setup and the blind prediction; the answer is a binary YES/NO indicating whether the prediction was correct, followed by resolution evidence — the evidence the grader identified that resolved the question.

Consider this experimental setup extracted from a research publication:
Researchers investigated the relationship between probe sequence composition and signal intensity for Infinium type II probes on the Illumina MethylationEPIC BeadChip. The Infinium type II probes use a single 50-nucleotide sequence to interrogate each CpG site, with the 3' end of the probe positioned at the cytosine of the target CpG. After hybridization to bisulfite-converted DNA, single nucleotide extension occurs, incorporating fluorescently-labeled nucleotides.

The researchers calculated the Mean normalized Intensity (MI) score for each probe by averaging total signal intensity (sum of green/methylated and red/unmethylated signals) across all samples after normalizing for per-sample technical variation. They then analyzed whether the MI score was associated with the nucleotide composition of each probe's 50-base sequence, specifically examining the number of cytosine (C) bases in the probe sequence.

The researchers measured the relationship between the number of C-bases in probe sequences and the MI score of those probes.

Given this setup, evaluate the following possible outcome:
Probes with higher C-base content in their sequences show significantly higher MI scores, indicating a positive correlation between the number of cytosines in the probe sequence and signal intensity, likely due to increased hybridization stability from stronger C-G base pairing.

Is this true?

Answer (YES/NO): YES